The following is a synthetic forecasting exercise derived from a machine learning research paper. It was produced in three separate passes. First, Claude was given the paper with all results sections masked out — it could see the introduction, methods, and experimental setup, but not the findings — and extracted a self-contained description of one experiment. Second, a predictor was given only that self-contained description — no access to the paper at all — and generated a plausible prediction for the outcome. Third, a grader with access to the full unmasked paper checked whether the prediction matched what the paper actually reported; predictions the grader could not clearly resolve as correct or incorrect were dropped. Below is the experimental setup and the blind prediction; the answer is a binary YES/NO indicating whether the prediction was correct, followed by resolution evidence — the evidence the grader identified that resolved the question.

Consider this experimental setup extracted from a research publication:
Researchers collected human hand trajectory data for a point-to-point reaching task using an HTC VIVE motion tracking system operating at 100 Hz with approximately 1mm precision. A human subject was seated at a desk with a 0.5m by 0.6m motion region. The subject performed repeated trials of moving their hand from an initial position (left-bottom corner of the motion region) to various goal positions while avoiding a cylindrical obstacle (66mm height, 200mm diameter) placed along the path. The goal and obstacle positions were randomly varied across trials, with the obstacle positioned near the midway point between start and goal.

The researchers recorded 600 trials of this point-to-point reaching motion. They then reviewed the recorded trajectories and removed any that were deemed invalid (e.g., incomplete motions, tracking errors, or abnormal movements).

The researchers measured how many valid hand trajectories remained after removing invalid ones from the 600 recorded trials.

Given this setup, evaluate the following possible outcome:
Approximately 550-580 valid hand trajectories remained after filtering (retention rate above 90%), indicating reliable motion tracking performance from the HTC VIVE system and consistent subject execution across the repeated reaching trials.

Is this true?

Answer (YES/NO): NO